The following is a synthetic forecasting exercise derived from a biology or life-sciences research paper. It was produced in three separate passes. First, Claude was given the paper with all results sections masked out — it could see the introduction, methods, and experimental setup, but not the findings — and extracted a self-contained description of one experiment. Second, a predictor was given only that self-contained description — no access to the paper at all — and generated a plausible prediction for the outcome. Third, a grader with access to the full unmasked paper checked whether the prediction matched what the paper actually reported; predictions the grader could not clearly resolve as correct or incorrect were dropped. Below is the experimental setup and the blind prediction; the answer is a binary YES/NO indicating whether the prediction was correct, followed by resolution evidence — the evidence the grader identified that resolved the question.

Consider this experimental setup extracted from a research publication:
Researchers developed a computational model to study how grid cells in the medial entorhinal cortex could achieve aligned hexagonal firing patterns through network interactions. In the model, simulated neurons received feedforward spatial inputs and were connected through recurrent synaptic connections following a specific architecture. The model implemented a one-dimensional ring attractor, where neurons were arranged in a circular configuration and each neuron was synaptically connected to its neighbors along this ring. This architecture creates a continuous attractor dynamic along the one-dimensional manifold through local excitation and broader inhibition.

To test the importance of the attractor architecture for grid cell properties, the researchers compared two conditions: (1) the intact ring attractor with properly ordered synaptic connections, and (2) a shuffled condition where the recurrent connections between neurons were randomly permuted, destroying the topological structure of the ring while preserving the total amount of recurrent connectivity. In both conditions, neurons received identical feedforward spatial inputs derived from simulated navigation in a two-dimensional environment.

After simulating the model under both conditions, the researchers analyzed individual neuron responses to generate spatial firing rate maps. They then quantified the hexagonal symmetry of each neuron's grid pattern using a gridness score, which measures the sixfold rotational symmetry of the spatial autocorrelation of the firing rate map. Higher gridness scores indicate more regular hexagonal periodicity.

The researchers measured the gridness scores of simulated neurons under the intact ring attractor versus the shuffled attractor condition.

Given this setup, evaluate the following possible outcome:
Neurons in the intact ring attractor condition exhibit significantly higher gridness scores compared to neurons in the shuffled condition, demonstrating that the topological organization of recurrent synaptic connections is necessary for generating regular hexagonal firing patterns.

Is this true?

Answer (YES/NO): YES